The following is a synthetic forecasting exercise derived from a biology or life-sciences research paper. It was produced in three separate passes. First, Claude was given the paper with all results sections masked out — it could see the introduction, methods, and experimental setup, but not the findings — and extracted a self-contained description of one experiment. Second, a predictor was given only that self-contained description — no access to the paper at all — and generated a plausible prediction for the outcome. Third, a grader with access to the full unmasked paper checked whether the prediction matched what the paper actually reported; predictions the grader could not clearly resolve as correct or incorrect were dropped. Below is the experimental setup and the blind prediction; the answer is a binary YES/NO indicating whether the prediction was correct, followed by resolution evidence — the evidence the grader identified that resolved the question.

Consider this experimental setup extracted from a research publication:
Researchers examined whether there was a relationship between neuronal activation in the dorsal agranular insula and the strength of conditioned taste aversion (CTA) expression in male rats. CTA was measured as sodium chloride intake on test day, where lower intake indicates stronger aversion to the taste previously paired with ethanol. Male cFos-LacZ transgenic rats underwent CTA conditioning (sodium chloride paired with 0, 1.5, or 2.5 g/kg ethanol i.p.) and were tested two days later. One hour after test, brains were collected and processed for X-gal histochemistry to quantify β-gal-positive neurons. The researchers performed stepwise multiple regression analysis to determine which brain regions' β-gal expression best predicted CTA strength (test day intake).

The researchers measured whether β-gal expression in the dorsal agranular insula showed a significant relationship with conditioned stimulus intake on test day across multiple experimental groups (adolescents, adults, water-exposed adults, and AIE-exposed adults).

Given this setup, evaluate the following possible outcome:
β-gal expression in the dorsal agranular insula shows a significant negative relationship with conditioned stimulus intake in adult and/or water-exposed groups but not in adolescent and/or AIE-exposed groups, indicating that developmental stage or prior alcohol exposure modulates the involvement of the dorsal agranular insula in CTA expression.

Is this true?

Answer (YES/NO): NO